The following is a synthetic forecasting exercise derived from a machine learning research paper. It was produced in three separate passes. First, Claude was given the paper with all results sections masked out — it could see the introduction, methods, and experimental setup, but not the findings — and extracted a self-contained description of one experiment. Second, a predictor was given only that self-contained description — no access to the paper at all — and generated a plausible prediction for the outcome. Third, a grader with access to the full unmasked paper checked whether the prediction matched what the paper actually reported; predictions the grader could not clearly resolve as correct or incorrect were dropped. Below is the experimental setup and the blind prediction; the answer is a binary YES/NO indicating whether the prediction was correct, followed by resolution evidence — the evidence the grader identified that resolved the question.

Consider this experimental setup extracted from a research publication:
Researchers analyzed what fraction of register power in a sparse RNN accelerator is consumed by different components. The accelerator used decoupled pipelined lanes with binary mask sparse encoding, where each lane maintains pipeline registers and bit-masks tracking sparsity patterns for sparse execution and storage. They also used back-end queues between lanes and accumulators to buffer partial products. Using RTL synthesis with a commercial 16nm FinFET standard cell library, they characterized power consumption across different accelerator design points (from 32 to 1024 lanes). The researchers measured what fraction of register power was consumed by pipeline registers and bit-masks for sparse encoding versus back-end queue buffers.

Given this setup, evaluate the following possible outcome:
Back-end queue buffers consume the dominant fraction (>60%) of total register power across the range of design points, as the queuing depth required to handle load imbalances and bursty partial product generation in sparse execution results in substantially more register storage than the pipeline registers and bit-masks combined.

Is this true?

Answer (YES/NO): NO